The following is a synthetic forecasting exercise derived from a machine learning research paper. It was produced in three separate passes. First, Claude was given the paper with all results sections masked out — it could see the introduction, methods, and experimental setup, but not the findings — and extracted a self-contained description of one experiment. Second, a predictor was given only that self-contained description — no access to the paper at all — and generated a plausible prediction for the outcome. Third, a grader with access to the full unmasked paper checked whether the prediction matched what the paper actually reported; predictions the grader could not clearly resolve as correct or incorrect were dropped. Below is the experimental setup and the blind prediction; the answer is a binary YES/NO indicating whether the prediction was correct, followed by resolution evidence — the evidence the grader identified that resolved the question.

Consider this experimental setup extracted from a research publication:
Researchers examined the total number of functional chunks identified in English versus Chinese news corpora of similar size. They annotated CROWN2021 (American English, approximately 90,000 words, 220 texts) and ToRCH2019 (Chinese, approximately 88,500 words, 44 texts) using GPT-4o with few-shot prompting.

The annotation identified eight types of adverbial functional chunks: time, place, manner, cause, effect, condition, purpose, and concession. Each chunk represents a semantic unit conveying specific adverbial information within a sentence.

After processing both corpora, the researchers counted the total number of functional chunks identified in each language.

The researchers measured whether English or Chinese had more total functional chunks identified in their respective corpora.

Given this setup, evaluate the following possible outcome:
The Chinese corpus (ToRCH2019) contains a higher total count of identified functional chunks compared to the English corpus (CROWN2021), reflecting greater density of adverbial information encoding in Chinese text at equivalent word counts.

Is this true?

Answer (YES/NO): YES